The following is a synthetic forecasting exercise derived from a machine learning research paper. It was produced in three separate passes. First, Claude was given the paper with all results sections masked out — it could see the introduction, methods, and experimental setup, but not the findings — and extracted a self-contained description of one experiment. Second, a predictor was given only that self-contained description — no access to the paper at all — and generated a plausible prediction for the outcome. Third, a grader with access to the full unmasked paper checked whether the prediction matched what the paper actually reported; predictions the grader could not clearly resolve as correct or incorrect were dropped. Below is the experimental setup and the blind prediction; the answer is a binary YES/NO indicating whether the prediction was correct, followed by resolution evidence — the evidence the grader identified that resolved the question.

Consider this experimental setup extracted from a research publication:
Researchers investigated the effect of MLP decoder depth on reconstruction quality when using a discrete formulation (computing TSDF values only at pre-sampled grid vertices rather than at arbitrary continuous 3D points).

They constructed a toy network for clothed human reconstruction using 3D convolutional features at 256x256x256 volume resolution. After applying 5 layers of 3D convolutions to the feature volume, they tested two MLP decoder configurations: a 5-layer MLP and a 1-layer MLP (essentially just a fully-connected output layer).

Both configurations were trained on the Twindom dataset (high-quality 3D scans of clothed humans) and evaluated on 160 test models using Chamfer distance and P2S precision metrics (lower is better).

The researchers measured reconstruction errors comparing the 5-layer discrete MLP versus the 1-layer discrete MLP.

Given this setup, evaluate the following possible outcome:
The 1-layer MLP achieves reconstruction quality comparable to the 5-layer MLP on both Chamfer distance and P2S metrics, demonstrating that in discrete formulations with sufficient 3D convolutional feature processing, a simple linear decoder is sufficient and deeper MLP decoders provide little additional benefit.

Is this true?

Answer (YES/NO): YES